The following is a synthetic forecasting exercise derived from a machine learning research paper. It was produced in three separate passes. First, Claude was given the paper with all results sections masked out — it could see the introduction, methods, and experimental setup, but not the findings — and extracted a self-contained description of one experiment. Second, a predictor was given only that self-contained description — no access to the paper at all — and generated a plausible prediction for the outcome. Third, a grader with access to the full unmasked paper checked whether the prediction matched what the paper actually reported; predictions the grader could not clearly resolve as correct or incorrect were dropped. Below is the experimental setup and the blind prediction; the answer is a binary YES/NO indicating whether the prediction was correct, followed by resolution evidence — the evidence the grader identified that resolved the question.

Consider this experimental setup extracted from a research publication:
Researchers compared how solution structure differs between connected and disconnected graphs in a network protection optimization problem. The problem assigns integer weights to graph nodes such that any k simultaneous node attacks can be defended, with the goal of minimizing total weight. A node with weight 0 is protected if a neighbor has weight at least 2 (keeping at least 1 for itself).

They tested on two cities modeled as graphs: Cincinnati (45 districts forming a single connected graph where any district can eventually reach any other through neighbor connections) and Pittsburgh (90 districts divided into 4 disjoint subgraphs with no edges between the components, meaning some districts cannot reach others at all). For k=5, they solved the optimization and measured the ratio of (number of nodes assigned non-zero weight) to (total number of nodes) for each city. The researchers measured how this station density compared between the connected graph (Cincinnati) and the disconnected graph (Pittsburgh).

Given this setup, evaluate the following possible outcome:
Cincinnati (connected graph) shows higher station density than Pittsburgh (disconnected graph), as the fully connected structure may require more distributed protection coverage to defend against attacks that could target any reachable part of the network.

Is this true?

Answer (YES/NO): YES